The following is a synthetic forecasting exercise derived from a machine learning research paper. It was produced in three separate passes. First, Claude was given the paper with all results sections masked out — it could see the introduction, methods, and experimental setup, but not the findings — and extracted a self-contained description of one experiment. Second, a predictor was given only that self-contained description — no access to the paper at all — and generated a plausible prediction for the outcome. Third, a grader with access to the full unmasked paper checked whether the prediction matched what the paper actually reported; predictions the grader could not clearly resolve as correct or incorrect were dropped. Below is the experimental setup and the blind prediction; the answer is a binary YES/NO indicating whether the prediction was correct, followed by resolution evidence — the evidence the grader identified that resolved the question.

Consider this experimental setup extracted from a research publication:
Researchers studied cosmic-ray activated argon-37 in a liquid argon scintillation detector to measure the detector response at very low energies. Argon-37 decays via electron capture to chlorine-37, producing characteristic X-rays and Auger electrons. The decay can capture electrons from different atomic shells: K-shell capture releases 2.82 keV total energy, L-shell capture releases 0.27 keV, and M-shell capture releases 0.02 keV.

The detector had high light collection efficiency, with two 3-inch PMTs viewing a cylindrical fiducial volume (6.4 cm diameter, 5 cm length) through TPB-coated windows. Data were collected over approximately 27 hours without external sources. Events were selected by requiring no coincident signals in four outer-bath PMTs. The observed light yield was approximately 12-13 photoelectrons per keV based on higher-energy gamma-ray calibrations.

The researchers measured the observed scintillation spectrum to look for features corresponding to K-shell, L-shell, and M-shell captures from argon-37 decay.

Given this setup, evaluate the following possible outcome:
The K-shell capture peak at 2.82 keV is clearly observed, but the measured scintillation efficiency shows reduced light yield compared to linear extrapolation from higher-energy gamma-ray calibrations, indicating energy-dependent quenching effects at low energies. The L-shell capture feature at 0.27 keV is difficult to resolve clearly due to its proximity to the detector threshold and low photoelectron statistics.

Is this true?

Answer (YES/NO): YES